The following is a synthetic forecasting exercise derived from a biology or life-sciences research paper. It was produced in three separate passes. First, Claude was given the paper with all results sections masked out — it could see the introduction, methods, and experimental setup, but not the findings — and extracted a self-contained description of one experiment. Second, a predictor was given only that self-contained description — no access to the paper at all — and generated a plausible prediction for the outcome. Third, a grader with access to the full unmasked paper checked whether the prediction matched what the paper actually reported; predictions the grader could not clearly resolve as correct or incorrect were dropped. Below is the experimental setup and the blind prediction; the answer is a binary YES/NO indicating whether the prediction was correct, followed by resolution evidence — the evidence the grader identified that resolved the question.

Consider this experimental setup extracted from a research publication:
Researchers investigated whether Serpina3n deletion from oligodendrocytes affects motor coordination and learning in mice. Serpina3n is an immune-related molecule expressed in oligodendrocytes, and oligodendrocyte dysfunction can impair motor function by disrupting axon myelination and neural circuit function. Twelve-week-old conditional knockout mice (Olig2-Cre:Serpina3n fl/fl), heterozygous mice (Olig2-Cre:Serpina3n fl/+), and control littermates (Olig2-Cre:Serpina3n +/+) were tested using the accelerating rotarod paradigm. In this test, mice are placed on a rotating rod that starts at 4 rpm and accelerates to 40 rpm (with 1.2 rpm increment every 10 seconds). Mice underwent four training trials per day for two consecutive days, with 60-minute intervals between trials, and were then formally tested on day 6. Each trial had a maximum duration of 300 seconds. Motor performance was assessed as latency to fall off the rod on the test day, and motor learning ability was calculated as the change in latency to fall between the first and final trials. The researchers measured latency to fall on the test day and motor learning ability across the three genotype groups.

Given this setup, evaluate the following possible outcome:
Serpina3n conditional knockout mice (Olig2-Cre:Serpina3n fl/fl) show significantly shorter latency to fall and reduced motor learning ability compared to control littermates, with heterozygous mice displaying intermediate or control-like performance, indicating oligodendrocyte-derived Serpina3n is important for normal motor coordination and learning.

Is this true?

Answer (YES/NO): NO